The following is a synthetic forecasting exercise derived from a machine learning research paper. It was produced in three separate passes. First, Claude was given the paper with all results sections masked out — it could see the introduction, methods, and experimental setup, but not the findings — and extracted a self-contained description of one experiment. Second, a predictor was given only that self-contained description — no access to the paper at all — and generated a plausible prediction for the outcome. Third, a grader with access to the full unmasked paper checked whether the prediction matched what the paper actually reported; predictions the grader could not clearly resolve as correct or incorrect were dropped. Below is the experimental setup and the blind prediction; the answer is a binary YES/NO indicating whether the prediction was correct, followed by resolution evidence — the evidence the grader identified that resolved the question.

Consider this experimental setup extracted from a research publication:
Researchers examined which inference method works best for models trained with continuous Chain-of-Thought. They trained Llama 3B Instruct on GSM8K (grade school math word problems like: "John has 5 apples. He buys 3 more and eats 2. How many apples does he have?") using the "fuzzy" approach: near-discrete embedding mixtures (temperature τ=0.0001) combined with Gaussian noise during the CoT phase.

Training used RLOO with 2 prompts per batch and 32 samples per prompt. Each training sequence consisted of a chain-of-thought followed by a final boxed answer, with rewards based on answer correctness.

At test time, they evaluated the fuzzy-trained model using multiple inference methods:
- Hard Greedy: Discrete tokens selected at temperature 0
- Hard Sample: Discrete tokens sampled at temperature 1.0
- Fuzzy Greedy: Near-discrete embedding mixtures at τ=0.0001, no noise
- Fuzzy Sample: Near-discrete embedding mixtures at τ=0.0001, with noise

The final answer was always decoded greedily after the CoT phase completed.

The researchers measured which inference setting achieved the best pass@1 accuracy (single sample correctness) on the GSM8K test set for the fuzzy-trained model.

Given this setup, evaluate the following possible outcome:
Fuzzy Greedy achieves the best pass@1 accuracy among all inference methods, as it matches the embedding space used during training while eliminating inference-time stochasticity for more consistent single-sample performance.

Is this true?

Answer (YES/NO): NO